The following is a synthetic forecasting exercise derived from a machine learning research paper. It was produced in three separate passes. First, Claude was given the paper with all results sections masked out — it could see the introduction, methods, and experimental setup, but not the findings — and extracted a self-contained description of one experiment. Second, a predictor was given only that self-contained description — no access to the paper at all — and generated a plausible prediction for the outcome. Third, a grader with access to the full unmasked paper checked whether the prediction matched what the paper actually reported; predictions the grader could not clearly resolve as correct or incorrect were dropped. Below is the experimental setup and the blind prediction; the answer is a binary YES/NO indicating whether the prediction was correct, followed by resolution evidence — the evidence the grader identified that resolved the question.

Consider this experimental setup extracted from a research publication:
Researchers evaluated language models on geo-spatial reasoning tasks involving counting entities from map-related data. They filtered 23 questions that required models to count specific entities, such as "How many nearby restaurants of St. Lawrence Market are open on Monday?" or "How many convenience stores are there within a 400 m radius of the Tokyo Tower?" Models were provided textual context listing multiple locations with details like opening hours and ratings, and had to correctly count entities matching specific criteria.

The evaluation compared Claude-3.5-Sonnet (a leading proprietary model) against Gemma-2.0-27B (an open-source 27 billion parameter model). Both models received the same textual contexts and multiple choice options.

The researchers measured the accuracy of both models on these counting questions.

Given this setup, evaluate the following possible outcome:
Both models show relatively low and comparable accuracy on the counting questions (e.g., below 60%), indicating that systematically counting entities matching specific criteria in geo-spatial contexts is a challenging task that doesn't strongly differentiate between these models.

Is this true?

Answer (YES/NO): NO